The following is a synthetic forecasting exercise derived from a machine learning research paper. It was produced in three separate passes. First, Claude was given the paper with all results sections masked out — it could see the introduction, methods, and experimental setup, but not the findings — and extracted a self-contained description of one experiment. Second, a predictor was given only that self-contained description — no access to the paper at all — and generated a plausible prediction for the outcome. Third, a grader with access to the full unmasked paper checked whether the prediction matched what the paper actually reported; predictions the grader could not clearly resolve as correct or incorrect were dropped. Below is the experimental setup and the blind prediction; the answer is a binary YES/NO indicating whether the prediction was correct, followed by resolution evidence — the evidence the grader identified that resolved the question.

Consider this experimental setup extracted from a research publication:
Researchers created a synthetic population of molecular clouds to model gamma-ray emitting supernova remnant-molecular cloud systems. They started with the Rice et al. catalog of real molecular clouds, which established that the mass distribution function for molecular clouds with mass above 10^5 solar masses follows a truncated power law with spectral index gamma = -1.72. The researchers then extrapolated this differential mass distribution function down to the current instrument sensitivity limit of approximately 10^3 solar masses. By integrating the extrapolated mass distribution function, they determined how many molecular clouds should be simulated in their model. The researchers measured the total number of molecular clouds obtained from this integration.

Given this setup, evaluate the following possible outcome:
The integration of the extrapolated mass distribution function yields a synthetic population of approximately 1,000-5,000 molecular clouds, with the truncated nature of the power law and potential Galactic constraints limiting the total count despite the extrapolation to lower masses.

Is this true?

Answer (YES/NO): NO